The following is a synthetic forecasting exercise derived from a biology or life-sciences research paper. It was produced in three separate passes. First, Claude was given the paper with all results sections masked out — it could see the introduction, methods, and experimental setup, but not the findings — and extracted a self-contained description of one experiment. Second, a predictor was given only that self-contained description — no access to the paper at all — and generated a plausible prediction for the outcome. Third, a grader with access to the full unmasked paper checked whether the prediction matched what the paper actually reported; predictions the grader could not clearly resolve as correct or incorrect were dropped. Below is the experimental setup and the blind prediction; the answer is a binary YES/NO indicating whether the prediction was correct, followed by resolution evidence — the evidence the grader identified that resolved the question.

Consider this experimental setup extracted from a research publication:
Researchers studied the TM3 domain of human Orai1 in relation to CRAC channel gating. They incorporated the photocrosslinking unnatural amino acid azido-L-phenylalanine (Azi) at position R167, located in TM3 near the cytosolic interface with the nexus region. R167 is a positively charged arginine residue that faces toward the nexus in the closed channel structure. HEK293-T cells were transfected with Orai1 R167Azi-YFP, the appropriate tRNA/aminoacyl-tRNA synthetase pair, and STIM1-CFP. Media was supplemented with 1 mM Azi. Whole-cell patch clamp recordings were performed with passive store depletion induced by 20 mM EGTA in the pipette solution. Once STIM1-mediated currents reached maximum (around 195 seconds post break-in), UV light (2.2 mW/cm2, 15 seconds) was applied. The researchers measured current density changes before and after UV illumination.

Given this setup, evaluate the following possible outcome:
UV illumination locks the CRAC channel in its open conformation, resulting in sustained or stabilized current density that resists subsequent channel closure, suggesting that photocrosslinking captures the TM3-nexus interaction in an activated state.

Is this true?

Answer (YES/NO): NO